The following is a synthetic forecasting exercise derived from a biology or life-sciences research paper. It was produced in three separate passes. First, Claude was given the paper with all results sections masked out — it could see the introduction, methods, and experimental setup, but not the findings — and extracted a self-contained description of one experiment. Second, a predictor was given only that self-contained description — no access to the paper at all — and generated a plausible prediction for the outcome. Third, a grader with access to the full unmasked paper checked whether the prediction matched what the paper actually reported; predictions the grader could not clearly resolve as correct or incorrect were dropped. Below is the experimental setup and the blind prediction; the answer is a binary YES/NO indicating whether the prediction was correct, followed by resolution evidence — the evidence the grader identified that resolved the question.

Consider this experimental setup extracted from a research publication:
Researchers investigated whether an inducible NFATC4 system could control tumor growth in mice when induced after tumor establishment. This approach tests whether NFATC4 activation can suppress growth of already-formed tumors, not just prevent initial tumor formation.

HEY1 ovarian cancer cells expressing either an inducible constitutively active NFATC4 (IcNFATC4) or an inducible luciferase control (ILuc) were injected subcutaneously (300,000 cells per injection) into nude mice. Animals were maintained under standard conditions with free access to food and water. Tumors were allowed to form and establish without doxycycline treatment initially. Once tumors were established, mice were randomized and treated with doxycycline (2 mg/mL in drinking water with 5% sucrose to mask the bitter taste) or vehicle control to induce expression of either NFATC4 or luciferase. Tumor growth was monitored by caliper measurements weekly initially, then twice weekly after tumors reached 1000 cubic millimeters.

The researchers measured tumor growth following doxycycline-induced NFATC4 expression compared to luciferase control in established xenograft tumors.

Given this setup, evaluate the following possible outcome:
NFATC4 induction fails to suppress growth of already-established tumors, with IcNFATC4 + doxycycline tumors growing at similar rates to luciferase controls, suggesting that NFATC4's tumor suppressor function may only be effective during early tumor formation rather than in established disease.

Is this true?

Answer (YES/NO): NO